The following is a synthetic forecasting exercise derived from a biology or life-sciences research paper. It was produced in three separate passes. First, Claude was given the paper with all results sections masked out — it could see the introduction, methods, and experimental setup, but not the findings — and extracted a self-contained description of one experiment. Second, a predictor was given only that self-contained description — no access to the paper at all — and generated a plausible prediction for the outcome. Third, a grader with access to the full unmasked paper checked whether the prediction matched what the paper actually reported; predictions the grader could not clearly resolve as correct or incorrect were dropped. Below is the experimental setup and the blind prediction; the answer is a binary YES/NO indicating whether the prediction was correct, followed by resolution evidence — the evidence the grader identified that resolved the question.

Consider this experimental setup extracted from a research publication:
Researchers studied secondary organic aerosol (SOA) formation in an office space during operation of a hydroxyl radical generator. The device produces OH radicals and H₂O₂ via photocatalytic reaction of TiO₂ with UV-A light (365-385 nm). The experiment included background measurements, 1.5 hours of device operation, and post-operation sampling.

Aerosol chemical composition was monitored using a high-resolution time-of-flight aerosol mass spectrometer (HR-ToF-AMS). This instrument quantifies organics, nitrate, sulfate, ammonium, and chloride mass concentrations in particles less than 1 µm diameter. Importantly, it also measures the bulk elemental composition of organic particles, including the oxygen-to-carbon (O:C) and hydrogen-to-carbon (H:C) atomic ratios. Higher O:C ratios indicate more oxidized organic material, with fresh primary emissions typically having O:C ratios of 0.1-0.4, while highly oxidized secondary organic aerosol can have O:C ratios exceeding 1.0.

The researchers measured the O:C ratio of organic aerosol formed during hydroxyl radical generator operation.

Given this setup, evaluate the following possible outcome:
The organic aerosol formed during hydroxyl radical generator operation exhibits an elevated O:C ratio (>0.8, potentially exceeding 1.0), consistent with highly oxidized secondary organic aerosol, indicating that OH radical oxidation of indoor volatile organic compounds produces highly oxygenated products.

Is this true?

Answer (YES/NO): YES